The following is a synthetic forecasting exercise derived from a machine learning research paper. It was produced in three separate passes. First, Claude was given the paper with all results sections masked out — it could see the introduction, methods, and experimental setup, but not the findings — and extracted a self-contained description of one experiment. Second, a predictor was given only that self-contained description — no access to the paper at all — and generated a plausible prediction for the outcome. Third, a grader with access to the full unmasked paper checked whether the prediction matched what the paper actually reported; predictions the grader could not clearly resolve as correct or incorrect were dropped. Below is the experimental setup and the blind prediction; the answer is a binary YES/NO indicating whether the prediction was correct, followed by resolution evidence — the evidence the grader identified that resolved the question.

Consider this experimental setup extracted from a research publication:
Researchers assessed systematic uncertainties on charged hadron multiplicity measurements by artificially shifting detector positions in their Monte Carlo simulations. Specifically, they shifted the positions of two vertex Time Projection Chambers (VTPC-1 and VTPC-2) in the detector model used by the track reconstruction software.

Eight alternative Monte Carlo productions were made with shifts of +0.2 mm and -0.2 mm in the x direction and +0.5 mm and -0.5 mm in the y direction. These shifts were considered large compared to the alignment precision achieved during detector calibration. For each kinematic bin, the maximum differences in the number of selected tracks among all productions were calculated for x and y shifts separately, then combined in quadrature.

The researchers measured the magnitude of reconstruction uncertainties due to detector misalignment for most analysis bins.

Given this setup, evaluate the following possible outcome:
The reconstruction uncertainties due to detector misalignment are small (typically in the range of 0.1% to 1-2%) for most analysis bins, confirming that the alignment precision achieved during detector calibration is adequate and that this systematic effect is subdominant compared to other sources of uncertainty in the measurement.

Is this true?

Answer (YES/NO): NO